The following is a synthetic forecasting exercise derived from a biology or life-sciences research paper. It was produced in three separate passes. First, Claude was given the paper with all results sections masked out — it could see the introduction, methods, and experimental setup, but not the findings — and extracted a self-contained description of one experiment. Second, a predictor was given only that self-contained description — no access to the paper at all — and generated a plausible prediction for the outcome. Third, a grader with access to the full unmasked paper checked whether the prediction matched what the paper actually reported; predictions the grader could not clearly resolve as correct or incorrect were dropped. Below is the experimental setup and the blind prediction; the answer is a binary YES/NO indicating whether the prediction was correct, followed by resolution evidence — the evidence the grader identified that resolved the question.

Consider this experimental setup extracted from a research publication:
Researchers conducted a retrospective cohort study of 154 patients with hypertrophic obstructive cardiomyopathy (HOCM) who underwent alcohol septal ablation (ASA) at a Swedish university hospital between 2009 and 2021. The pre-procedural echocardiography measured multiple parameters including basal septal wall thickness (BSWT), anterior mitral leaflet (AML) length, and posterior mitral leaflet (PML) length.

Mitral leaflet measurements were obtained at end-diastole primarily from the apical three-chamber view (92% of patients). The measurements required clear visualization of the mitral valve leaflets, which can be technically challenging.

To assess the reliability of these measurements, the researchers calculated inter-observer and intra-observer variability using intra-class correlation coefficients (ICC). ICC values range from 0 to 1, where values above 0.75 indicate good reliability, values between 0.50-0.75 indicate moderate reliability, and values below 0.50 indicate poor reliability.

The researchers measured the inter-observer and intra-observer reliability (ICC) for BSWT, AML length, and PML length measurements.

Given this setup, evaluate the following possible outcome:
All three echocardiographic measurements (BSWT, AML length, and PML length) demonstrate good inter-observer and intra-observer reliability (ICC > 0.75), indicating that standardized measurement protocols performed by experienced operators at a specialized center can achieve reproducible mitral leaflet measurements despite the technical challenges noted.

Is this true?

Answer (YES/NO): NO